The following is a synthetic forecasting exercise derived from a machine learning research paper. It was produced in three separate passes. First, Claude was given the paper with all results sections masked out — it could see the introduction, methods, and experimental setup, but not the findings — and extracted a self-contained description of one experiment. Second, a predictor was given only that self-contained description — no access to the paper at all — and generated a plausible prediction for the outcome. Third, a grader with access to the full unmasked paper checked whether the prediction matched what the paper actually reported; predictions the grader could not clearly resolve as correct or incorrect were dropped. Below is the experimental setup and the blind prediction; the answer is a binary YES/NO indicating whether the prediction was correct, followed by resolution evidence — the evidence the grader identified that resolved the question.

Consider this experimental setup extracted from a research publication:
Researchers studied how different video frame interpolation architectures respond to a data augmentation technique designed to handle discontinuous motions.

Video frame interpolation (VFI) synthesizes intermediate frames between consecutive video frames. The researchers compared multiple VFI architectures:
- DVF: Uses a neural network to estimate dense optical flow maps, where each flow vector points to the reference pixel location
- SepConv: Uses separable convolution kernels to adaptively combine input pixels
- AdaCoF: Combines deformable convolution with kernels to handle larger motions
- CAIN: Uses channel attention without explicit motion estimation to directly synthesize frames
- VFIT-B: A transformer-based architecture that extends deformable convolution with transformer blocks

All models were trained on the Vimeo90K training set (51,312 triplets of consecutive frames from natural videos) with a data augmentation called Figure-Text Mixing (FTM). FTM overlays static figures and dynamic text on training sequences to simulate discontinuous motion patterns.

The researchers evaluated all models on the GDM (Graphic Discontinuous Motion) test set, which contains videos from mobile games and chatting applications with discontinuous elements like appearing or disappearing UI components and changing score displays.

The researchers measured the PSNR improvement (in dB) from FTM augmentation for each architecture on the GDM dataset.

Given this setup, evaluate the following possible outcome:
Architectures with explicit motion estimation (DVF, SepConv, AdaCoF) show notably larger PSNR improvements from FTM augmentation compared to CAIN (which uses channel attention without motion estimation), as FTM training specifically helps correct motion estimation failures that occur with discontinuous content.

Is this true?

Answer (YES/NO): NO